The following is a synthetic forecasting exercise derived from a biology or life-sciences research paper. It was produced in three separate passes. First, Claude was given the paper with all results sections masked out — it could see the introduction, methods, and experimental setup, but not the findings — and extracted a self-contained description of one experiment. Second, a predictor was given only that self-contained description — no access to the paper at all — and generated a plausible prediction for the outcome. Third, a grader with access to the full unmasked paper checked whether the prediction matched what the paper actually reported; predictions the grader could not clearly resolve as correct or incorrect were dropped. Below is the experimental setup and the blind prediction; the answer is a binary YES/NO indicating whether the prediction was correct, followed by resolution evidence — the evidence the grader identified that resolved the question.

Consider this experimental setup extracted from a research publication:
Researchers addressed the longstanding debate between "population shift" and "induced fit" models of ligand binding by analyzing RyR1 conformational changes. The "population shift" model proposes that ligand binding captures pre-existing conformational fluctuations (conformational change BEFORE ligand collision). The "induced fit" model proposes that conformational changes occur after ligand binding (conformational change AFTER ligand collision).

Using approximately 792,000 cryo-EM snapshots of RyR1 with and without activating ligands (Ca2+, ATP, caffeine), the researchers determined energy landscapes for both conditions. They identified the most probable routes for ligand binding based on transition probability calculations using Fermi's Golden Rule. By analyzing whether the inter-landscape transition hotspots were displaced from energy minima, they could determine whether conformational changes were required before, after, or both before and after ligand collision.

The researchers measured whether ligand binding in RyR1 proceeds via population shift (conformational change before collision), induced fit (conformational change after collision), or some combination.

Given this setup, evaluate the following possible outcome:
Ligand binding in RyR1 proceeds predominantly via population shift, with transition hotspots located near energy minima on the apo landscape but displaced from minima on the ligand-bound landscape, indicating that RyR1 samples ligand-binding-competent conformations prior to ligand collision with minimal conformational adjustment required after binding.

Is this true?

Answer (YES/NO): NO